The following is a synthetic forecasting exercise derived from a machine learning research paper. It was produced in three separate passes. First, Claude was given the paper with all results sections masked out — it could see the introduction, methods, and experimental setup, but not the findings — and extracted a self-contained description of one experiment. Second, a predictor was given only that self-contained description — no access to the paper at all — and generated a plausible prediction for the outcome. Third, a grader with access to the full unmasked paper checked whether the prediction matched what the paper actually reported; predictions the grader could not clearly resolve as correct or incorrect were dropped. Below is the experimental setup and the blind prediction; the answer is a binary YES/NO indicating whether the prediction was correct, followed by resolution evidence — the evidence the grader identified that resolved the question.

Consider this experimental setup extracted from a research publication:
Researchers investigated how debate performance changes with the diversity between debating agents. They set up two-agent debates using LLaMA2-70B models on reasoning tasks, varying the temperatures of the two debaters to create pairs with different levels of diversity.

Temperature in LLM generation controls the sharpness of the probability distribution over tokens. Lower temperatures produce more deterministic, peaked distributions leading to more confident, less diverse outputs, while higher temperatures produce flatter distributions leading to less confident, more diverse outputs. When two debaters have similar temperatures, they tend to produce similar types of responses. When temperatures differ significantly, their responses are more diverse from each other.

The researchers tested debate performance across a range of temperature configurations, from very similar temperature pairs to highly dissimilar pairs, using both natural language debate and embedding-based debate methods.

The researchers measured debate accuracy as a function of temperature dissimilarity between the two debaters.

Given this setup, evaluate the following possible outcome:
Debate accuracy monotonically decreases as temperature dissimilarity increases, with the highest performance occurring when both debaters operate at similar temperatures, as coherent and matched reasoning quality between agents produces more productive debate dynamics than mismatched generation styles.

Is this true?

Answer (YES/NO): NO